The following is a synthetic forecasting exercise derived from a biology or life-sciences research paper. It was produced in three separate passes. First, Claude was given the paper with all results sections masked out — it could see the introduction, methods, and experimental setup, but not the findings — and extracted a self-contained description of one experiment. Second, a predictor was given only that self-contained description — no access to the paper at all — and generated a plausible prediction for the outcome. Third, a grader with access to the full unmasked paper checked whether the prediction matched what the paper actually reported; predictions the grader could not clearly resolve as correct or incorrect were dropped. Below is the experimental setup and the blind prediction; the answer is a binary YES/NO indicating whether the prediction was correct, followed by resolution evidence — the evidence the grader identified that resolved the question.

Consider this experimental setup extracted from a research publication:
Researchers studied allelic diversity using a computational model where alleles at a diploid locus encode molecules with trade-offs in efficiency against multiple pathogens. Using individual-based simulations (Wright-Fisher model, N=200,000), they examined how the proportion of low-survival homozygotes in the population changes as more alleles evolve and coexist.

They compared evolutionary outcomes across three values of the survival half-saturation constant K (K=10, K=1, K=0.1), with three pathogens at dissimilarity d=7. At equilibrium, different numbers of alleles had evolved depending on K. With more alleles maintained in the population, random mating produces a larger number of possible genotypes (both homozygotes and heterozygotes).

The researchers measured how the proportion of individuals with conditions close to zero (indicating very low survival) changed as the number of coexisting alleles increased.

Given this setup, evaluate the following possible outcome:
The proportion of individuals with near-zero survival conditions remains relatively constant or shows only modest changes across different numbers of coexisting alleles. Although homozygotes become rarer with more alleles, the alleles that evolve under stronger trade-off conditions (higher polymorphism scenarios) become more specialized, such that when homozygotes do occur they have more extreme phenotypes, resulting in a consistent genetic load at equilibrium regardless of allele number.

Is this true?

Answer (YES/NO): NO